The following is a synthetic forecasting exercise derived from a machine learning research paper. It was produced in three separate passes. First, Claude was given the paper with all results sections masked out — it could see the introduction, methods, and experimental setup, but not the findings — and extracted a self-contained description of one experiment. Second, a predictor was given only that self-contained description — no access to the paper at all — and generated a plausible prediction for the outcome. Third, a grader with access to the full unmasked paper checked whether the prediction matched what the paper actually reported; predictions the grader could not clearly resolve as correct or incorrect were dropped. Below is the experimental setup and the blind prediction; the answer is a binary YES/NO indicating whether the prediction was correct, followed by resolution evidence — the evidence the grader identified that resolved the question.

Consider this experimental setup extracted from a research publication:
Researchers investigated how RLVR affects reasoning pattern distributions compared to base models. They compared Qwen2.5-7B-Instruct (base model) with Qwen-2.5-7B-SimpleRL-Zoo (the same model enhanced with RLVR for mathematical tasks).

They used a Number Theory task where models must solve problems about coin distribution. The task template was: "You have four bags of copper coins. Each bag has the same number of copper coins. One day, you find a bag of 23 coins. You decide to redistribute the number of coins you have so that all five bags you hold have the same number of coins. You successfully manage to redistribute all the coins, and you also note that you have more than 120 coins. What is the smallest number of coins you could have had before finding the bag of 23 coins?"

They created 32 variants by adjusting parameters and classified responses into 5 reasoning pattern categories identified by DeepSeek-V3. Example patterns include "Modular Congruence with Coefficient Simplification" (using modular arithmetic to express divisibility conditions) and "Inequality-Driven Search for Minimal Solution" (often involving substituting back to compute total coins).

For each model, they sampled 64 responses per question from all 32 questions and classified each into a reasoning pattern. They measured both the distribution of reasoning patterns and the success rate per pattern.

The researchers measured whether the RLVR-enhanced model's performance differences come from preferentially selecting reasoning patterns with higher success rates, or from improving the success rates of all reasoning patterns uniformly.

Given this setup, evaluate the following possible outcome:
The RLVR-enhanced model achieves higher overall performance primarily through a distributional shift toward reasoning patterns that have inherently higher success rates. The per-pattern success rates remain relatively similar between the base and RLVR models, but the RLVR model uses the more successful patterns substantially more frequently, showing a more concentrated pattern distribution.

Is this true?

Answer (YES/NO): YES